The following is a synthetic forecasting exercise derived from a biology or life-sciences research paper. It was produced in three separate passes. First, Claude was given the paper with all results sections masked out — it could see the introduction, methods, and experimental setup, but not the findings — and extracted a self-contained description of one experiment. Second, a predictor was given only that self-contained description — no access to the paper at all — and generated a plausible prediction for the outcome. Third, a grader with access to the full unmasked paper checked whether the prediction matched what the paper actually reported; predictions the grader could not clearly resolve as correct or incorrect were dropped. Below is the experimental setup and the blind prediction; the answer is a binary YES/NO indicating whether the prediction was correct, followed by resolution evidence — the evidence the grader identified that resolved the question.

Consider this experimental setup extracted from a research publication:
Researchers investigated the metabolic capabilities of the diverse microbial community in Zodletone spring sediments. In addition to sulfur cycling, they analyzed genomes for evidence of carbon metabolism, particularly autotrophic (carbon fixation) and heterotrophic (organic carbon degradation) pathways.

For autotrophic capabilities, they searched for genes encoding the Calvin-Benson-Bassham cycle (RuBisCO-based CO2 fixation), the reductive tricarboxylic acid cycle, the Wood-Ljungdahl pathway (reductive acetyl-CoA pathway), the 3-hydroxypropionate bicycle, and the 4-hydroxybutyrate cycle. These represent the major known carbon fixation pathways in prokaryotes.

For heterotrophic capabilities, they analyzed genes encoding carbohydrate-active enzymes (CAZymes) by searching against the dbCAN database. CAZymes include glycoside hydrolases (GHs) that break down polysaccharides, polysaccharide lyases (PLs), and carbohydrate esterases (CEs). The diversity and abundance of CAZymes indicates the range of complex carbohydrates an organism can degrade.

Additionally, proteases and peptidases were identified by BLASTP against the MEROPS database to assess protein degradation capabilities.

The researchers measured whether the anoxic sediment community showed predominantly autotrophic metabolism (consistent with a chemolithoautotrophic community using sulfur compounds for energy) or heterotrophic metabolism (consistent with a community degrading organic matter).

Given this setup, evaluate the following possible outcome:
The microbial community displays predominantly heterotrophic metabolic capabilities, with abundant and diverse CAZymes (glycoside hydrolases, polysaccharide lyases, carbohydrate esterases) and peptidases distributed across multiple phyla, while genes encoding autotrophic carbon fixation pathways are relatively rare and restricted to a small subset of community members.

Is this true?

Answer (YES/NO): YES